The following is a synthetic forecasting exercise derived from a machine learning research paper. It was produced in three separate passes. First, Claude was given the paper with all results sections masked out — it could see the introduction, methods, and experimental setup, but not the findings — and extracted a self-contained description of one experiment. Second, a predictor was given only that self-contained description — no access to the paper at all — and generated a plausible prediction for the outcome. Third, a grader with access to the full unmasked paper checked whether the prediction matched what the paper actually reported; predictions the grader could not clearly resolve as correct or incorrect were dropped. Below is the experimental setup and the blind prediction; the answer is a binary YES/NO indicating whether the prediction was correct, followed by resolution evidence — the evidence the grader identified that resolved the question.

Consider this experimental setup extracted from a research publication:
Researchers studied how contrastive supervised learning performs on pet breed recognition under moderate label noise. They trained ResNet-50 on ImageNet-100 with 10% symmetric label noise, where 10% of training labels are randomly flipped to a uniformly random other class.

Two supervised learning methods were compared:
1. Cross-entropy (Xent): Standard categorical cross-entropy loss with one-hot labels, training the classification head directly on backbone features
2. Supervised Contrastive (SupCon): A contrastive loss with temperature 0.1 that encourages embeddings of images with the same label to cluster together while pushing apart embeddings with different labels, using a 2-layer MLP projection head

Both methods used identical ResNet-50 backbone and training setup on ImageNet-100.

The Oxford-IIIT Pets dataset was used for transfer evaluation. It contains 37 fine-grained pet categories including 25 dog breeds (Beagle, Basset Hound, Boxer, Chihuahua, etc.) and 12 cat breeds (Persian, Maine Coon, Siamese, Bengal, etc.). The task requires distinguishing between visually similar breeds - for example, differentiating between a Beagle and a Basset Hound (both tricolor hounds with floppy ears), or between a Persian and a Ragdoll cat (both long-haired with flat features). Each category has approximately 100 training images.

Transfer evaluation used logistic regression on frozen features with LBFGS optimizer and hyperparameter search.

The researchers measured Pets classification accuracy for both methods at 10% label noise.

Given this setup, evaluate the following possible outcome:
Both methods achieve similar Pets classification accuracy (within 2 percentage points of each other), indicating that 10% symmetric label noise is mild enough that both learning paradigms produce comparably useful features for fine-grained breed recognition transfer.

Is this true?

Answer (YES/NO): NO